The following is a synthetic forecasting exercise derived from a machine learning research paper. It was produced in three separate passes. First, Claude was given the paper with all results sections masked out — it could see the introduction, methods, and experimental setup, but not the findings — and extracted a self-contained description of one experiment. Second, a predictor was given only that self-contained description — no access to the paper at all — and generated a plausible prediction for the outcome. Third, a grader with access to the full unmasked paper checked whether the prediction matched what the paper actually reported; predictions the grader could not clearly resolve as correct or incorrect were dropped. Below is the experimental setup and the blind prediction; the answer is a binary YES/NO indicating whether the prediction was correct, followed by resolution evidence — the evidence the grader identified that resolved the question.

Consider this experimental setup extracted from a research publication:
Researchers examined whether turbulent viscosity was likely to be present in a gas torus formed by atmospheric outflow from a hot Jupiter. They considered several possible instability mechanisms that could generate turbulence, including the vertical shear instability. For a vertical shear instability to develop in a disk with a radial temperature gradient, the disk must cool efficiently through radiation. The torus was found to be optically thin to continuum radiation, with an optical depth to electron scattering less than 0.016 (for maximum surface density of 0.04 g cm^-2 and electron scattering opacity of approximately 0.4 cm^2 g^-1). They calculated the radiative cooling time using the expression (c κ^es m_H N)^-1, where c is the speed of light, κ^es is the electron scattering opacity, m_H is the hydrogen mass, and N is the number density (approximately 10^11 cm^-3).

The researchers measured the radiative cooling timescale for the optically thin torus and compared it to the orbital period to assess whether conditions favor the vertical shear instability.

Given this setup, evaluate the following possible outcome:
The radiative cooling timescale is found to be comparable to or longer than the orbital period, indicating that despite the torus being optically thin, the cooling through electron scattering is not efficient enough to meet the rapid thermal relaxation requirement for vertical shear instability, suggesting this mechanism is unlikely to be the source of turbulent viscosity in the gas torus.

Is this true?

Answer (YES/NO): NO